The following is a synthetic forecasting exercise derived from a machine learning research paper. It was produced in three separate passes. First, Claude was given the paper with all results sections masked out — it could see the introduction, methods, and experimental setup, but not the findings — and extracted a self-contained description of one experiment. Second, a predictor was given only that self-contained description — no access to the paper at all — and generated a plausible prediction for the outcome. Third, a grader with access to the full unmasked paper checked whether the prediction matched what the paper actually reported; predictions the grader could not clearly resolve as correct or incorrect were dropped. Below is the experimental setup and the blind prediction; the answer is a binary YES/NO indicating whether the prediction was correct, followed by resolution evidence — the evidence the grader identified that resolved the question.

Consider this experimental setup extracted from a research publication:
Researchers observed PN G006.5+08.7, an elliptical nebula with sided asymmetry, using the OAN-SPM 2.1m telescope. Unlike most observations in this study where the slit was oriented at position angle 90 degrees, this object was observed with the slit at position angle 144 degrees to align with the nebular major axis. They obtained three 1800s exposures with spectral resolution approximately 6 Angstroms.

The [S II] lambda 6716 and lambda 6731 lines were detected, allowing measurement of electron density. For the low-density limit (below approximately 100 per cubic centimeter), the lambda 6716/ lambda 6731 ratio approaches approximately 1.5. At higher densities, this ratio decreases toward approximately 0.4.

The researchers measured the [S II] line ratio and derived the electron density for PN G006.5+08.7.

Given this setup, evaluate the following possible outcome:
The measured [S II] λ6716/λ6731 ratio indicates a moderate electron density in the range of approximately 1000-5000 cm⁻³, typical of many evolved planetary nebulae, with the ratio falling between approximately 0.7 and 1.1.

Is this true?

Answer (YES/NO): NO